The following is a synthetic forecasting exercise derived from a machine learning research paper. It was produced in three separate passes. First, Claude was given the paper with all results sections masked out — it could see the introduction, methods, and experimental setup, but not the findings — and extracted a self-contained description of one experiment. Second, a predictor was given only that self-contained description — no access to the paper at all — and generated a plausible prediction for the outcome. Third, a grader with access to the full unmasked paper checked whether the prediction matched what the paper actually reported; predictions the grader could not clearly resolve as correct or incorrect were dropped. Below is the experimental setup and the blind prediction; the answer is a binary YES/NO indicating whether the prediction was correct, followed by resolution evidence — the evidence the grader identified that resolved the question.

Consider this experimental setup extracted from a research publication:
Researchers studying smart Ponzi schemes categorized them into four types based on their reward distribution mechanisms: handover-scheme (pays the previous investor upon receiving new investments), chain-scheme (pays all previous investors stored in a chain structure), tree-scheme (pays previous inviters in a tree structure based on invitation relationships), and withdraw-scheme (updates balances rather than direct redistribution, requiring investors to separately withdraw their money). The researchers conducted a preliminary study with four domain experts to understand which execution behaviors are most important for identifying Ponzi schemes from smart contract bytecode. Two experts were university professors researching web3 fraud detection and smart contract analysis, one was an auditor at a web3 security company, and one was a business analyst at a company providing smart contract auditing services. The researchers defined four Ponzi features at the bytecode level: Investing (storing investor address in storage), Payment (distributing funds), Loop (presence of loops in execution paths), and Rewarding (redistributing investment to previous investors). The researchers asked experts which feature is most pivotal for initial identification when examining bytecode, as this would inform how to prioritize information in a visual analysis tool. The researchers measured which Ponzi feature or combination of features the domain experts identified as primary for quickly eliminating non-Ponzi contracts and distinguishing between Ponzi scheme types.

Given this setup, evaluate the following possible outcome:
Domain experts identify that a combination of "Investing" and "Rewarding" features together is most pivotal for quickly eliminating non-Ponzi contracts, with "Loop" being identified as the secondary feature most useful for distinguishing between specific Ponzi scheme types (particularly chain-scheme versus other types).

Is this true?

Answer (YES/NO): NO